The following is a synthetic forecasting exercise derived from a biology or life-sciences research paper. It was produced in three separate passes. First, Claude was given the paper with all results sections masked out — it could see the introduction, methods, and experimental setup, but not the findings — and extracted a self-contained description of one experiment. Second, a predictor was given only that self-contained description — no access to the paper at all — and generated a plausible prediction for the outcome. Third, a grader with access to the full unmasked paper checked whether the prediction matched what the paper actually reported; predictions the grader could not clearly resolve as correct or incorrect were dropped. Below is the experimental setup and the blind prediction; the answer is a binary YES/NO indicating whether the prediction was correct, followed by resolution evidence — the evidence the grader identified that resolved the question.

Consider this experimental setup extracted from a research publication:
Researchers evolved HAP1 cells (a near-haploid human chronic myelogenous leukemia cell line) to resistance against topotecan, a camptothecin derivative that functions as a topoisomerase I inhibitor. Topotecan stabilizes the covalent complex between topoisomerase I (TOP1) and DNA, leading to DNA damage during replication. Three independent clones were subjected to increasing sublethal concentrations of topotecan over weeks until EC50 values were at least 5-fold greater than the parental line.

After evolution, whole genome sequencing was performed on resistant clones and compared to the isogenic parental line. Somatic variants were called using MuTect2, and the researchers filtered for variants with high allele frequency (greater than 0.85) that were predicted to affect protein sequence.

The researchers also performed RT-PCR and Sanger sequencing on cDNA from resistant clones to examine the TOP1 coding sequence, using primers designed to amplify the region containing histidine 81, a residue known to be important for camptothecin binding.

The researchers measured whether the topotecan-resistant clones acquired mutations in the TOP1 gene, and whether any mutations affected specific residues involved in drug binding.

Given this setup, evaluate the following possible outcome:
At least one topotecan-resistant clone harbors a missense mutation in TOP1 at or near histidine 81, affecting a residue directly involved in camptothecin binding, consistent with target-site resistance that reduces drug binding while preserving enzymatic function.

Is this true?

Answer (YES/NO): NO